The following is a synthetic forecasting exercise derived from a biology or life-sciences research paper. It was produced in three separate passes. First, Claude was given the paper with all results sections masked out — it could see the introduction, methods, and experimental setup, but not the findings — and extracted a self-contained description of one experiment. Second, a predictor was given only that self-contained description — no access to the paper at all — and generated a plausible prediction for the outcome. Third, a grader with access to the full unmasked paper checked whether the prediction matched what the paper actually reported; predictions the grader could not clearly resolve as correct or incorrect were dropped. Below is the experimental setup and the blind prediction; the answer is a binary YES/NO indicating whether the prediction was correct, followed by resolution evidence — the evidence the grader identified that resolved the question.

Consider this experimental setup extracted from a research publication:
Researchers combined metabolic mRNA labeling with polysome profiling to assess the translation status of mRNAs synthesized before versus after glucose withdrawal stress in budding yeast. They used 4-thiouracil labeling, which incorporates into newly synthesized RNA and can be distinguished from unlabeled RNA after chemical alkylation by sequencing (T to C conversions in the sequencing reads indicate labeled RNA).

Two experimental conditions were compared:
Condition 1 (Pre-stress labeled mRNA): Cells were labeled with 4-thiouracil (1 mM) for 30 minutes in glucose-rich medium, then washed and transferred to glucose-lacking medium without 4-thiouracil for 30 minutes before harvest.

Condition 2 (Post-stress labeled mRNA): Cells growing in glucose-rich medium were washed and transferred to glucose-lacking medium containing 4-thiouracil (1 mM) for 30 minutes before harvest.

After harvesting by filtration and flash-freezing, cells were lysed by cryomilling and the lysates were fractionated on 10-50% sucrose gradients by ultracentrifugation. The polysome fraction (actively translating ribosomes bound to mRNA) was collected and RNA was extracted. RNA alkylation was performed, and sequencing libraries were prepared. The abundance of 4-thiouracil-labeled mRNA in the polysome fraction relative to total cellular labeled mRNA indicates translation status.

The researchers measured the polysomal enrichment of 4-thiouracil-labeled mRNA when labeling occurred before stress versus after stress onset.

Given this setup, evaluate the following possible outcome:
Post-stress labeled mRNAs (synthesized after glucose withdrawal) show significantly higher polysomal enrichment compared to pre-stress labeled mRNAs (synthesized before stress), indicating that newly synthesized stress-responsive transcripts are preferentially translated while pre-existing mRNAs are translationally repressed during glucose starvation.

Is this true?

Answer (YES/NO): YES